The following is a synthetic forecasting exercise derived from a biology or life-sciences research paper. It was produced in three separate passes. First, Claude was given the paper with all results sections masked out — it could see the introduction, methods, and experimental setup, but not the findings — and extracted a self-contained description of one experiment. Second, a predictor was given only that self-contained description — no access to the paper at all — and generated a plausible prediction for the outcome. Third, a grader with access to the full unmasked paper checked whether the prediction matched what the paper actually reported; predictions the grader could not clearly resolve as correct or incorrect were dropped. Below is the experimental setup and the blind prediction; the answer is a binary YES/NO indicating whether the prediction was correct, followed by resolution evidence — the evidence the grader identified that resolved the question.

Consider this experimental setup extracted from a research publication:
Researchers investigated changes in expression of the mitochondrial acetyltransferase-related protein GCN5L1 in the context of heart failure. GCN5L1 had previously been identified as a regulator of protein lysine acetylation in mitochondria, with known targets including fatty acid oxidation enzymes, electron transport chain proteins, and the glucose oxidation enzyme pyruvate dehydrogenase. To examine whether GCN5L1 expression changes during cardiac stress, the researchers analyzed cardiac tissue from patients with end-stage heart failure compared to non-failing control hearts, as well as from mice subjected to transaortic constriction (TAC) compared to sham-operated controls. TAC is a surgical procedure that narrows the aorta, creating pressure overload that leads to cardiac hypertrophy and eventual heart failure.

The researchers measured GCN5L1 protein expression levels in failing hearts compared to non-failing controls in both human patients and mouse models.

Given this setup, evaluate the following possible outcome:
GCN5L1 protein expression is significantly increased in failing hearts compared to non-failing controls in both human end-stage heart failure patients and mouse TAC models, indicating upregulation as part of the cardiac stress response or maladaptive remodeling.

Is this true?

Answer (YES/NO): NO